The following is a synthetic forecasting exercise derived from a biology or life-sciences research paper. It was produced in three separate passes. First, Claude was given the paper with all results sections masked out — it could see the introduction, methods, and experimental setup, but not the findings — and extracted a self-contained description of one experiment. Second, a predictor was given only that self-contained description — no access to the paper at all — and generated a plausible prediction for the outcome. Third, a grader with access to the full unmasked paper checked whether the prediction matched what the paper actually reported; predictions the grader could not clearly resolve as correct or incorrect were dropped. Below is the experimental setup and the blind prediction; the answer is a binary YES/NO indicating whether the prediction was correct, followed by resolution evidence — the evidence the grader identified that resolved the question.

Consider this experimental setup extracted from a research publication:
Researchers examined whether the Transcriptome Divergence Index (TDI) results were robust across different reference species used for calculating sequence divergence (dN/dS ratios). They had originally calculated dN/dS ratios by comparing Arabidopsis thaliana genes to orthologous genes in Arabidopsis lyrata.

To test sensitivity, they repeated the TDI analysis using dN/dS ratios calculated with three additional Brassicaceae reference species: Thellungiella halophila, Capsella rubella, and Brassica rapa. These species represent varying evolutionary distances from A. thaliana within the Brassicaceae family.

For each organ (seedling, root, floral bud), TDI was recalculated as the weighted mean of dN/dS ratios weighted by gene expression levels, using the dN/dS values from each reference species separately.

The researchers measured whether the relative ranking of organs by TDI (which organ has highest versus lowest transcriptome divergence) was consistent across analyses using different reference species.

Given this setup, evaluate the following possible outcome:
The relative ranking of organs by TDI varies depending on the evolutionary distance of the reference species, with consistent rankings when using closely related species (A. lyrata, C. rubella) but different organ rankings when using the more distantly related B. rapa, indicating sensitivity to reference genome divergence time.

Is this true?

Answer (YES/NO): NO